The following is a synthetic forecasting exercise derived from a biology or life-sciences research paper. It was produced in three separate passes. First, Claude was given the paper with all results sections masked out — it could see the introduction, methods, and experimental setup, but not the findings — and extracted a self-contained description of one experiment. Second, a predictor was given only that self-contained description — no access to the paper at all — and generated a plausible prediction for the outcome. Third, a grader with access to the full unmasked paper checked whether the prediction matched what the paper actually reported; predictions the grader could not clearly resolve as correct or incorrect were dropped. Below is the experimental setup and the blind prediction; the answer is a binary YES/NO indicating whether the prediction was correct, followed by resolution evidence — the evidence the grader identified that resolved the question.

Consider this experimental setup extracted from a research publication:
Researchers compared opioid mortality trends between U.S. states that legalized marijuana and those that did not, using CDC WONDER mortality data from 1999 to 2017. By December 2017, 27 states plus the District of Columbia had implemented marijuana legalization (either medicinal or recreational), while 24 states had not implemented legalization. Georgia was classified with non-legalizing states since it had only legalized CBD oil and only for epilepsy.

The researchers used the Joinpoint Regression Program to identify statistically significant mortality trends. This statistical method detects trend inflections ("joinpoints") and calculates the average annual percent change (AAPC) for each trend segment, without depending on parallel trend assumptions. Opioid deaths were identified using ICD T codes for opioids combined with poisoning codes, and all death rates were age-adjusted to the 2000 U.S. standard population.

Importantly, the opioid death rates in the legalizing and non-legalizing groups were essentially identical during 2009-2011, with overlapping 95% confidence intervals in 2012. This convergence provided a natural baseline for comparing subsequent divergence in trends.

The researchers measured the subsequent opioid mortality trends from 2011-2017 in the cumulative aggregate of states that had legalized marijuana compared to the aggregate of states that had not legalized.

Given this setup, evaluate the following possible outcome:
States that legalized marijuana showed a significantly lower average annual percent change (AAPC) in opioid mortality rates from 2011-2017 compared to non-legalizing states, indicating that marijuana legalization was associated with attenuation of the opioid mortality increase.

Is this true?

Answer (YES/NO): NO